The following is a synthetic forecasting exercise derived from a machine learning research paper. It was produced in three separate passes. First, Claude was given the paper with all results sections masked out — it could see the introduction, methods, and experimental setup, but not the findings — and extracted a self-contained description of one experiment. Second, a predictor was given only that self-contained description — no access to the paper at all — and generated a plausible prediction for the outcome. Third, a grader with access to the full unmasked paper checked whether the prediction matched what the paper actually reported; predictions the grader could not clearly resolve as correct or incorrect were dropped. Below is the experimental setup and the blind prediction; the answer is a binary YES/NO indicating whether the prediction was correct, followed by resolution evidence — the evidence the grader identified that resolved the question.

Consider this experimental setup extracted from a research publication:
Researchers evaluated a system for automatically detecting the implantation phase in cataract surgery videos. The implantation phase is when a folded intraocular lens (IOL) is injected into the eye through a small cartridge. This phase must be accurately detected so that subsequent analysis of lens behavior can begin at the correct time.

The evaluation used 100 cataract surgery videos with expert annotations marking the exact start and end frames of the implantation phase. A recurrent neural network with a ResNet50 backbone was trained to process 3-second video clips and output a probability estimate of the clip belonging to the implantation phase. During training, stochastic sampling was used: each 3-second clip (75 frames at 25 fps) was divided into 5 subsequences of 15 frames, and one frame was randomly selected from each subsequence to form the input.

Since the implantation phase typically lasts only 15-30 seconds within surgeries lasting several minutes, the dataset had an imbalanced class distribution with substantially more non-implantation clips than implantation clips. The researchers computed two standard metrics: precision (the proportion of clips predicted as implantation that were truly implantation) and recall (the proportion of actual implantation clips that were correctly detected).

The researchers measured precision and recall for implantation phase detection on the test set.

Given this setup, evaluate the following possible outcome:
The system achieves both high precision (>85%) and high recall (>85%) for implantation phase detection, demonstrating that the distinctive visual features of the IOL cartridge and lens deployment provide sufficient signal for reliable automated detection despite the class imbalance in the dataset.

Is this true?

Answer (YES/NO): YES